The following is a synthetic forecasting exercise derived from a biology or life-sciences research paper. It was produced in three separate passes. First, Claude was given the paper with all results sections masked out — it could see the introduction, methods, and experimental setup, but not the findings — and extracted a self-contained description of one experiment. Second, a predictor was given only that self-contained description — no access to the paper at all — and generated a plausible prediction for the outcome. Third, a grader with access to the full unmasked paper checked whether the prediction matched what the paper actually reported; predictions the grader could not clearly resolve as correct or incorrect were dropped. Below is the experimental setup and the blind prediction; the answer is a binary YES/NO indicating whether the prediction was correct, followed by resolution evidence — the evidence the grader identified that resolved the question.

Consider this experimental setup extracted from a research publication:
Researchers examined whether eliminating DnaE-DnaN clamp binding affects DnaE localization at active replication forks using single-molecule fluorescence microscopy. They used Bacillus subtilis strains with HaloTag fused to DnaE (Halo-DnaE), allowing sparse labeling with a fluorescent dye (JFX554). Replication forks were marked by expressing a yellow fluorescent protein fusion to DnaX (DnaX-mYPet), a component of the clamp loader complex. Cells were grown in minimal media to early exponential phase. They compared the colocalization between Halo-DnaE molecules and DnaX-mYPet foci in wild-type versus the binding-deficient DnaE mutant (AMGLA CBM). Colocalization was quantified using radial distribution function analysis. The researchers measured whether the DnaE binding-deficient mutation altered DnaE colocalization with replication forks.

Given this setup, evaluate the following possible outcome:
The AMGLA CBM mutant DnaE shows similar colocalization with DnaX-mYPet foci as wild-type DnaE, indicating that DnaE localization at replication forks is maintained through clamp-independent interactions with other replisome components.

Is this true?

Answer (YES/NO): YES